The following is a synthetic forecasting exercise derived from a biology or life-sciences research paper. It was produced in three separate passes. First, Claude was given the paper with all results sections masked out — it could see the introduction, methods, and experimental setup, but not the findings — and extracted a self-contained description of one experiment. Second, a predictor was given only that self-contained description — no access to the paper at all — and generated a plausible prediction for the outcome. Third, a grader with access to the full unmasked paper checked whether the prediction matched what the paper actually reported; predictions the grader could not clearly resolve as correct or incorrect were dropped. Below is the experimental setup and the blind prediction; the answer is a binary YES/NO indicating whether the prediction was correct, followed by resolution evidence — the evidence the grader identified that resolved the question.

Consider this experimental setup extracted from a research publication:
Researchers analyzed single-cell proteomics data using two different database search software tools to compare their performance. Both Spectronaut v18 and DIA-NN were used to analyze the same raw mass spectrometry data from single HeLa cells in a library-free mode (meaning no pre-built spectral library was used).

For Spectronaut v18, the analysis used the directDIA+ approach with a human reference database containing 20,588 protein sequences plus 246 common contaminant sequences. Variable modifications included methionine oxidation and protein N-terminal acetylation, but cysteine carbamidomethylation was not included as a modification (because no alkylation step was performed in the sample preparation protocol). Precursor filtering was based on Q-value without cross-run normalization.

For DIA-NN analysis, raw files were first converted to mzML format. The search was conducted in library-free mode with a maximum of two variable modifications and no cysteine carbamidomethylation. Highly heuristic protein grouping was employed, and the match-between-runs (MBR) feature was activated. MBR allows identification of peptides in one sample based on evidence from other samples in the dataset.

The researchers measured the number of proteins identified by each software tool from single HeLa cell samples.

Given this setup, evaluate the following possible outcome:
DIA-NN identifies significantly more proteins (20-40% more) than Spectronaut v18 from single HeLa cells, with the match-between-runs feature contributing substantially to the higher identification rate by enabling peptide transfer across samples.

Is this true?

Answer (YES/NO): NO